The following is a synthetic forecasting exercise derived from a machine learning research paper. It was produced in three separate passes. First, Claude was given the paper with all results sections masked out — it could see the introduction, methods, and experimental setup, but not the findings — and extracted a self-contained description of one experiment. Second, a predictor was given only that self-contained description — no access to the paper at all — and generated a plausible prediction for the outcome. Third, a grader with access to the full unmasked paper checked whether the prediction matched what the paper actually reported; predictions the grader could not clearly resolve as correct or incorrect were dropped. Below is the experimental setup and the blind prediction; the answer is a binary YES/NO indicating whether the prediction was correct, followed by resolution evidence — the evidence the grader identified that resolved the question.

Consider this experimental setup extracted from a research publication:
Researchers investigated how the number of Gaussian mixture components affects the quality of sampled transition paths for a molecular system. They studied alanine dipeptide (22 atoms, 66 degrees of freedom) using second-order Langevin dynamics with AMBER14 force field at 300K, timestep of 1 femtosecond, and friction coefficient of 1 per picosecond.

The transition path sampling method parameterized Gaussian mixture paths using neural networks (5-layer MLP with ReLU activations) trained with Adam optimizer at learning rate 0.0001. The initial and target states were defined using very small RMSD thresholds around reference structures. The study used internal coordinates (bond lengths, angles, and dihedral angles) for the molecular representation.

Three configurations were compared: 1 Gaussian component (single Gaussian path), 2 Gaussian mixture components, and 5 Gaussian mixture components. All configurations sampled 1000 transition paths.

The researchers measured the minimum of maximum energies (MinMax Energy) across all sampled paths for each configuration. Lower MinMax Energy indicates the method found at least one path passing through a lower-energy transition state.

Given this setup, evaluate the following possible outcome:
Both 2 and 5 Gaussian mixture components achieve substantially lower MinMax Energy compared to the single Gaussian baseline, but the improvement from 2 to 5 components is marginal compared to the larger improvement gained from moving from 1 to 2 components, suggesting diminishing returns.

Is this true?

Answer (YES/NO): YES